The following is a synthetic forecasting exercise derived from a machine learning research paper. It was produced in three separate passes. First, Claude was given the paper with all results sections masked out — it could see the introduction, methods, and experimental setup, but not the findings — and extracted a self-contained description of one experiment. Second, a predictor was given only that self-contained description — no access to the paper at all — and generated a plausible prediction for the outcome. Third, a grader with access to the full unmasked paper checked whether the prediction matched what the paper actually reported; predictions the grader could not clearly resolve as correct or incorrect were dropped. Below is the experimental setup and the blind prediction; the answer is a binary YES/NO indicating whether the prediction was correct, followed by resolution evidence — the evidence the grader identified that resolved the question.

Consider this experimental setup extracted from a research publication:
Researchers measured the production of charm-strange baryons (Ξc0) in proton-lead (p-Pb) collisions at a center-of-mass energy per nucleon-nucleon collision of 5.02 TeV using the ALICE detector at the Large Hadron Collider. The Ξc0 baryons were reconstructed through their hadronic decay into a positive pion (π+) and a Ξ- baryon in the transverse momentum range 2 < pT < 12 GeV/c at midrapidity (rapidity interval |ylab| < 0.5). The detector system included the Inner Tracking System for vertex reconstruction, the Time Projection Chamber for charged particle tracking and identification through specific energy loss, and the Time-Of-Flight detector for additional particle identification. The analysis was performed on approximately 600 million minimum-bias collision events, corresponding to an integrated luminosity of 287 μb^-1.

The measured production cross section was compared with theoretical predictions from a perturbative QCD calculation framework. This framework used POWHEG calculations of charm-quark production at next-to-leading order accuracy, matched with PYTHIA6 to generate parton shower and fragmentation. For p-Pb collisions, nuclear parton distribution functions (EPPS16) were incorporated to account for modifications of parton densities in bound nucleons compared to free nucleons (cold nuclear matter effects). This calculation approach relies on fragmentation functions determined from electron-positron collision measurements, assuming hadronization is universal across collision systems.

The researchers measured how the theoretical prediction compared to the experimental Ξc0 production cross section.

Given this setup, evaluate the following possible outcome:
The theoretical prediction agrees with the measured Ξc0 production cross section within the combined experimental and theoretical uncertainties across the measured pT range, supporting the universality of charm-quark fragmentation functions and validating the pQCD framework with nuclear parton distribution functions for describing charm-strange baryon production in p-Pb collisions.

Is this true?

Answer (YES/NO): NO